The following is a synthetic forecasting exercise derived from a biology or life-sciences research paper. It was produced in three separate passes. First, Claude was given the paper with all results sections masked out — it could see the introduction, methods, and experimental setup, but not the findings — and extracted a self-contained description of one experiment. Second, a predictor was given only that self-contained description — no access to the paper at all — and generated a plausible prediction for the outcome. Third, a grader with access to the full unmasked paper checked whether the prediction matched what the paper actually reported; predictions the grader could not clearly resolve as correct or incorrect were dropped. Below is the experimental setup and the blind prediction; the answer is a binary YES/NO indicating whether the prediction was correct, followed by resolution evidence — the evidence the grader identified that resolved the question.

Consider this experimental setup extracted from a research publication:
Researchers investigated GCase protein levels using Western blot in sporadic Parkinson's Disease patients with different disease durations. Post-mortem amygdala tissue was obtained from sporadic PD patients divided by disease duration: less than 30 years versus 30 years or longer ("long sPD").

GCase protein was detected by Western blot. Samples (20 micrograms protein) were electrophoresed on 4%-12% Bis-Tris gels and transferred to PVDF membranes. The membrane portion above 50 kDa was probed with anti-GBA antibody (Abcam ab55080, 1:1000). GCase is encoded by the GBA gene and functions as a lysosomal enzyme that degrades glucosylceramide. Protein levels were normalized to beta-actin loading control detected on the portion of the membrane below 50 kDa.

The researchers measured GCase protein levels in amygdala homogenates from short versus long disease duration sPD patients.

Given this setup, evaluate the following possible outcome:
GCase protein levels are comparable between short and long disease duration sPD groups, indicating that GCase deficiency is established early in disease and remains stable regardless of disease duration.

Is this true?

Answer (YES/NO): NO